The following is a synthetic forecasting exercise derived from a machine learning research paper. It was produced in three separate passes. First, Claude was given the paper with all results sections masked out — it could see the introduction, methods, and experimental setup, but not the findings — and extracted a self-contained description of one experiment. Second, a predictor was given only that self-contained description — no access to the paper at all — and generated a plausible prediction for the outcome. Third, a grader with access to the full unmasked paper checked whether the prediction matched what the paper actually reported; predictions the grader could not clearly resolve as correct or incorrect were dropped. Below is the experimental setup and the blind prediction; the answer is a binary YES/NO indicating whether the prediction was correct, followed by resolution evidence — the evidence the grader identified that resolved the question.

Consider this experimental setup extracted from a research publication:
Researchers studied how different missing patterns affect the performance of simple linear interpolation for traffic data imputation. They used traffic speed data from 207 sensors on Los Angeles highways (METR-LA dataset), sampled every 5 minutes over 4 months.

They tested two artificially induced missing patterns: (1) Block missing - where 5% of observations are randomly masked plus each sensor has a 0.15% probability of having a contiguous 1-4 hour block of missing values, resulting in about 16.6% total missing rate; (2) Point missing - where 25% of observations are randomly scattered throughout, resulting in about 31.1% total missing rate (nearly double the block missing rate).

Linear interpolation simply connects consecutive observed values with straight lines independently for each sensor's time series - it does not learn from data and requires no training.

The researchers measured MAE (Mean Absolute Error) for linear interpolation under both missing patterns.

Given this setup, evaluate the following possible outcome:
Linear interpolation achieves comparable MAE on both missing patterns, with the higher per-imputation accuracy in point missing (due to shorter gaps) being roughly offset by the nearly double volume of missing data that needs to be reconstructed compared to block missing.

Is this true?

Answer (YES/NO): NO